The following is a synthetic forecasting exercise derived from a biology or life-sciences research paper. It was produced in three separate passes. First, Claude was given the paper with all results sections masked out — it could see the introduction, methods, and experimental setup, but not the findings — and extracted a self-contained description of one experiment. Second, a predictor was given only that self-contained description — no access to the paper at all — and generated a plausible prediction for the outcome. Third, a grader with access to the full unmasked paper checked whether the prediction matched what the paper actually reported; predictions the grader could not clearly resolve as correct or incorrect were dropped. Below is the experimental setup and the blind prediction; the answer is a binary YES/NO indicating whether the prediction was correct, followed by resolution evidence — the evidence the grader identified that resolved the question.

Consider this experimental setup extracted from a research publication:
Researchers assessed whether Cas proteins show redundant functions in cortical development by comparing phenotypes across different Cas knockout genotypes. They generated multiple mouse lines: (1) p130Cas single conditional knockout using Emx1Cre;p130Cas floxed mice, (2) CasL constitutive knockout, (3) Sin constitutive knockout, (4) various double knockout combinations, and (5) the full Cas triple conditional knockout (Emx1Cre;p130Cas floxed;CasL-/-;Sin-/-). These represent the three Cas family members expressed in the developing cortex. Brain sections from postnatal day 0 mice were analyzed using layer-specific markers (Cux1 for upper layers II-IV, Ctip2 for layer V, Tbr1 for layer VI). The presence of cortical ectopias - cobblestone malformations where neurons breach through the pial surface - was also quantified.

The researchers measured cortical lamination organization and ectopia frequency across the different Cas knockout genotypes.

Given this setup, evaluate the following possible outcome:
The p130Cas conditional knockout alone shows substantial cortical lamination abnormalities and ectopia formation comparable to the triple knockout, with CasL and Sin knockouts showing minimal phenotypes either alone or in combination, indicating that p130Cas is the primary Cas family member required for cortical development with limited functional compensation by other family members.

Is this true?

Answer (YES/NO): NO